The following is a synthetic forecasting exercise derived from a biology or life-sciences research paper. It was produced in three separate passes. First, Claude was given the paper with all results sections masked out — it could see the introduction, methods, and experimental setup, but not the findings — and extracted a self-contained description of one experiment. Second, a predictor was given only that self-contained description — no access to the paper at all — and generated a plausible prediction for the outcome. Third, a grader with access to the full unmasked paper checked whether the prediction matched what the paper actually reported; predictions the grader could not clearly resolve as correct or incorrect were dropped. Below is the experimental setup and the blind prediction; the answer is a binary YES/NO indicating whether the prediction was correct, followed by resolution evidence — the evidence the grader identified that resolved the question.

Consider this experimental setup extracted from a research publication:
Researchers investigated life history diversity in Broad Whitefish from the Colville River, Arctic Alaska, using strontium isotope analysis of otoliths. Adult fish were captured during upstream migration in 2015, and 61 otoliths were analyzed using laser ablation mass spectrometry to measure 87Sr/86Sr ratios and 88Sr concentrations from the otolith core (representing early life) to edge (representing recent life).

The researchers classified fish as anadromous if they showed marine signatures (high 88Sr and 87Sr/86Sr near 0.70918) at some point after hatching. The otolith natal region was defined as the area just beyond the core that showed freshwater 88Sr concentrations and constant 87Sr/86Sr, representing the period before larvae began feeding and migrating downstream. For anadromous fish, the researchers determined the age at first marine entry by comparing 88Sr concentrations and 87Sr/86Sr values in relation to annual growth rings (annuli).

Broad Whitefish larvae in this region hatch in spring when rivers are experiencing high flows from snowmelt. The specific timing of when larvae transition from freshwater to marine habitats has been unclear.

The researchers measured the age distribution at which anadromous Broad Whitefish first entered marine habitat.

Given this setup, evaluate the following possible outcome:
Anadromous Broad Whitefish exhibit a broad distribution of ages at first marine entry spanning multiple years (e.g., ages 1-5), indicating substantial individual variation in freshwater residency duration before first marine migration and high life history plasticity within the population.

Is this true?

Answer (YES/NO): YES